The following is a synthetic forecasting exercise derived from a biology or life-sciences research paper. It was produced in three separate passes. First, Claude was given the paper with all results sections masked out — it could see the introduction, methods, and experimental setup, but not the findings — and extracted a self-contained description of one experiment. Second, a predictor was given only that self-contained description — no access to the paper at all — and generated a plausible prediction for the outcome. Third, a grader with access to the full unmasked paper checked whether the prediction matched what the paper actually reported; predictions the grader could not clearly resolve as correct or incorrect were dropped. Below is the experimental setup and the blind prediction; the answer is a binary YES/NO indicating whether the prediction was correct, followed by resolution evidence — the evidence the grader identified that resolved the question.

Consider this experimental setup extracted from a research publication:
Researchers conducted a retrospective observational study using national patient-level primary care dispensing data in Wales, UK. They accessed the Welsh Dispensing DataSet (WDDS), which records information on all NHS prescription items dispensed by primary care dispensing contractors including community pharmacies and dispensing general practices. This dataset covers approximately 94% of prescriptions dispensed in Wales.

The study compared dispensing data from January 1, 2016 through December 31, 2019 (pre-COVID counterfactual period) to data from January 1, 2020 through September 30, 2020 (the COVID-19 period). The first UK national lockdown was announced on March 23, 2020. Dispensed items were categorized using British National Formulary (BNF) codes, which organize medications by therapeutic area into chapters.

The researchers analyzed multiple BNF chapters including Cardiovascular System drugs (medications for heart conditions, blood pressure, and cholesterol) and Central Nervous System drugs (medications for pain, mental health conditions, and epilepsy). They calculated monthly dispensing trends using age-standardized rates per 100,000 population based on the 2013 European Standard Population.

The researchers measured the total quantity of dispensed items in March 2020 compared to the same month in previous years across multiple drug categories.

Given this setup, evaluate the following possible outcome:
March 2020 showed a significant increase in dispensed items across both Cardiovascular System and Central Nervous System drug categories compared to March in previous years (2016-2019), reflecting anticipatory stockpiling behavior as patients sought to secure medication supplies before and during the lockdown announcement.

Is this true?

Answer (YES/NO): YES